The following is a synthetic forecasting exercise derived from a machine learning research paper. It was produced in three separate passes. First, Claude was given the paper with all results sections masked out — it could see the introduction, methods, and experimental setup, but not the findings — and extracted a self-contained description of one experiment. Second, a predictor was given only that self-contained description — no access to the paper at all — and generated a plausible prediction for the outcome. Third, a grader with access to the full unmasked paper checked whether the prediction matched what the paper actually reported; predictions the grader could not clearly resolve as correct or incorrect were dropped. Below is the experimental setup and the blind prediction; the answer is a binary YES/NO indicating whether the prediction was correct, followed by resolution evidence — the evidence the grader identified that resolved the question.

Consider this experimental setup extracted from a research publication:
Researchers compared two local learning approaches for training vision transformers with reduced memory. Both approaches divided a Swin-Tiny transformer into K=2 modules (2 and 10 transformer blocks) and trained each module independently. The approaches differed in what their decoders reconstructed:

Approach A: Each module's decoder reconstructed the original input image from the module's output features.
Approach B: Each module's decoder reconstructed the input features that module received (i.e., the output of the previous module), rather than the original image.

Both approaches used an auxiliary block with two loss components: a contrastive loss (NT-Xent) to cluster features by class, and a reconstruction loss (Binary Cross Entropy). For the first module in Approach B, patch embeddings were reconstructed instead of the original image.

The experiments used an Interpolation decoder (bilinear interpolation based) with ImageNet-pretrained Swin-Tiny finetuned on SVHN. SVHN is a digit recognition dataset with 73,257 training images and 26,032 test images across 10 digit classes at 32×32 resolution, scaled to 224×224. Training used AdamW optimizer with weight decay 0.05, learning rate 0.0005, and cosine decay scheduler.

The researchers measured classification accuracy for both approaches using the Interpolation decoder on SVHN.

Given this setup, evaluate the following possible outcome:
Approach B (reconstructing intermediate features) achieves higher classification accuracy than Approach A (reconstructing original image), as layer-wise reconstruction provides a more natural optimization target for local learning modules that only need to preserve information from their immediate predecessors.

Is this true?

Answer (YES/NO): NO